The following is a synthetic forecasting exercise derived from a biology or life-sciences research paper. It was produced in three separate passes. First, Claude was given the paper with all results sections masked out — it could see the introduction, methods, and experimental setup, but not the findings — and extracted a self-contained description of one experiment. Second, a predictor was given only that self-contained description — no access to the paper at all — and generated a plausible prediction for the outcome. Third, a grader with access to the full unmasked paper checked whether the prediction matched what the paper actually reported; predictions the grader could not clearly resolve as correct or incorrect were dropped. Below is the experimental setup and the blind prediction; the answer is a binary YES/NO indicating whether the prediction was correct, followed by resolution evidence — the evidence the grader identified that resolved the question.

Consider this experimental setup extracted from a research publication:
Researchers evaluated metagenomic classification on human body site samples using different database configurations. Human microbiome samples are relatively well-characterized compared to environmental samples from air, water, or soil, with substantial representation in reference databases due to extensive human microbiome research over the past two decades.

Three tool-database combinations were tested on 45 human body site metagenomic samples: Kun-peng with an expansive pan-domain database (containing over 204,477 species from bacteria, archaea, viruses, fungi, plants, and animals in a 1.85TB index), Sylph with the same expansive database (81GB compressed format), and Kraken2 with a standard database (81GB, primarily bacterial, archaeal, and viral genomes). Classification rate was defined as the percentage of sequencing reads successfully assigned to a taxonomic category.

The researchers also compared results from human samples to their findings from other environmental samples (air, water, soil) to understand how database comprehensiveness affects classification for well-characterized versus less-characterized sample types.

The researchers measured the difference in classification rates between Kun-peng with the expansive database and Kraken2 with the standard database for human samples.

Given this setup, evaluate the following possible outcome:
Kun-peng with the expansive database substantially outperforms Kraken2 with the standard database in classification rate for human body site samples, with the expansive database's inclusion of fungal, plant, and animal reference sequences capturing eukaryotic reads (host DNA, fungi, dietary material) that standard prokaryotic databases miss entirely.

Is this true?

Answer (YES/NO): NO